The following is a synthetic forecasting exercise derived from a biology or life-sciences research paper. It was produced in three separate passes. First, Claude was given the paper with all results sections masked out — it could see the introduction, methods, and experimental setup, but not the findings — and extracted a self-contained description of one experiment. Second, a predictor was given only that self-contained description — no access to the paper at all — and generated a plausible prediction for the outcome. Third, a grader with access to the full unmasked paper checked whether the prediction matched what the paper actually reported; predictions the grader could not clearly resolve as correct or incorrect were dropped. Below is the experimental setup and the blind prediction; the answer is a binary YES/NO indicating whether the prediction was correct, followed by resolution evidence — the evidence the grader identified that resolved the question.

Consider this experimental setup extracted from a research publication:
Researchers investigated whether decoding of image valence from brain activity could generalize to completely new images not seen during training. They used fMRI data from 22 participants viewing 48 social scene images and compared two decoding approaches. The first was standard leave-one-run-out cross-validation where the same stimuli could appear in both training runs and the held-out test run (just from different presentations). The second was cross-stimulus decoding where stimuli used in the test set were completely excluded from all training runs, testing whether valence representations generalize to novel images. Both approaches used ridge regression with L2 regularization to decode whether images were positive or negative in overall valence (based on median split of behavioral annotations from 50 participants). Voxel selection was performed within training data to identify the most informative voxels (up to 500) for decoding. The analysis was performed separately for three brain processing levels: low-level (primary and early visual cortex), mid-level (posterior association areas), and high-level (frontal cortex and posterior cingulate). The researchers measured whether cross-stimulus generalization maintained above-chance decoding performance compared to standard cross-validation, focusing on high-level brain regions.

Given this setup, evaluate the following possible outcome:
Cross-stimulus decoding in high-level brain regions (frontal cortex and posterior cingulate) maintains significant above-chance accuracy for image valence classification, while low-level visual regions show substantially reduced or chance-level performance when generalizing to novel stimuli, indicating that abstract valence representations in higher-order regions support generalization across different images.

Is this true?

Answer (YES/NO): YES